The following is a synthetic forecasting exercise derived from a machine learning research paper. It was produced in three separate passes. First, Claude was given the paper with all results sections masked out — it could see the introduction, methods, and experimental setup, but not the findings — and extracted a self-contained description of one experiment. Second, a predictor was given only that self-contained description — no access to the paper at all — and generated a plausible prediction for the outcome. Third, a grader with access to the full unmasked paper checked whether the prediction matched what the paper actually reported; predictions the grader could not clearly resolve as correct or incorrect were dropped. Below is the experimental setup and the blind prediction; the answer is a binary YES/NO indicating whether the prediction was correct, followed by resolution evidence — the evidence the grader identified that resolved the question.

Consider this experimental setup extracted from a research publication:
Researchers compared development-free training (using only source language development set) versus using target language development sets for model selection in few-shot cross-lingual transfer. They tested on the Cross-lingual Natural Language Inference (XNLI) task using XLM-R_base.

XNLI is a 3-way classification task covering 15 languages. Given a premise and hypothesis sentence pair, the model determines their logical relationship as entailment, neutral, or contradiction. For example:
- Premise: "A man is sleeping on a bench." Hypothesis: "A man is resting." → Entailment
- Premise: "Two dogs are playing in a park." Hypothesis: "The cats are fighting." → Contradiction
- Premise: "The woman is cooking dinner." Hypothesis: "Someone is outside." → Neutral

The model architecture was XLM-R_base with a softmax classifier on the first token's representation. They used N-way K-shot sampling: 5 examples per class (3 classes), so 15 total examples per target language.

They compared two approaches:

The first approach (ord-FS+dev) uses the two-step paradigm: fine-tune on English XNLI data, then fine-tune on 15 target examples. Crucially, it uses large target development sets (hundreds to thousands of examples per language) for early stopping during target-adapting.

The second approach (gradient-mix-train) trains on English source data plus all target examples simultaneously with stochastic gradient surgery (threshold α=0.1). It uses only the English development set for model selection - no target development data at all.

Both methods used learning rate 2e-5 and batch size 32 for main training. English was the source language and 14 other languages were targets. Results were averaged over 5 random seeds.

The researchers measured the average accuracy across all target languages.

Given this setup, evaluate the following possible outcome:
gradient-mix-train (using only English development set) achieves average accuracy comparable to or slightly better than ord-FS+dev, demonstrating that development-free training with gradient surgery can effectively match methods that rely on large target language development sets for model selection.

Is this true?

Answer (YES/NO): YES